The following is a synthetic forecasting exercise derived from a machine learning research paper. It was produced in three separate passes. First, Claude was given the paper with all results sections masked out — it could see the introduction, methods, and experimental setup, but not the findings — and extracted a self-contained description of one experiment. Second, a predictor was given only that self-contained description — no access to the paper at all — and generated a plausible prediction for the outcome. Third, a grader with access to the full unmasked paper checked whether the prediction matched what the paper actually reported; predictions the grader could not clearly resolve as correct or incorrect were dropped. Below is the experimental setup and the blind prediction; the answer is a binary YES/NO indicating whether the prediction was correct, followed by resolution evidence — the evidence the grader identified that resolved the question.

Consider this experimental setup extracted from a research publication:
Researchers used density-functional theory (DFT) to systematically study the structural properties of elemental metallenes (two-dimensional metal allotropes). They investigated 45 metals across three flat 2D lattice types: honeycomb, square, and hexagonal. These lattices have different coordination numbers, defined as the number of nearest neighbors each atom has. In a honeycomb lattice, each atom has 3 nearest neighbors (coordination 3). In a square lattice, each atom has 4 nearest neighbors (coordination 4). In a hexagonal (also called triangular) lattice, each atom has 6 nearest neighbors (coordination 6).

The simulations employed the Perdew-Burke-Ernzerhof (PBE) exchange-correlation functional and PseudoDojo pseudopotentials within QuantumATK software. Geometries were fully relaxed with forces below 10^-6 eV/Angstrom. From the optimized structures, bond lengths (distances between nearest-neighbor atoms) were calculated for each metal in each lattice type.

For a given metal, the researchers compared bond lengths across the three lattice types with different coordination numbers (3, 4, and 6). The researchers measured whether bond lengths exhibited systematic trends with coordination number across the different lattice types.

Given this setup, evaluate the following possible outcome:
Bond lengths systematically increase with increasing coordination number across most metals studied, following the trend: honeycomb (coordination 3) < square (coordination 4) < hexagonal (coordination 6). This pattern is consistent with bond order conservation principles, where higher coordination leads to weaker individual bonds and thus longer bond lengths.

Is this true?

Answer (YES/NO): NO